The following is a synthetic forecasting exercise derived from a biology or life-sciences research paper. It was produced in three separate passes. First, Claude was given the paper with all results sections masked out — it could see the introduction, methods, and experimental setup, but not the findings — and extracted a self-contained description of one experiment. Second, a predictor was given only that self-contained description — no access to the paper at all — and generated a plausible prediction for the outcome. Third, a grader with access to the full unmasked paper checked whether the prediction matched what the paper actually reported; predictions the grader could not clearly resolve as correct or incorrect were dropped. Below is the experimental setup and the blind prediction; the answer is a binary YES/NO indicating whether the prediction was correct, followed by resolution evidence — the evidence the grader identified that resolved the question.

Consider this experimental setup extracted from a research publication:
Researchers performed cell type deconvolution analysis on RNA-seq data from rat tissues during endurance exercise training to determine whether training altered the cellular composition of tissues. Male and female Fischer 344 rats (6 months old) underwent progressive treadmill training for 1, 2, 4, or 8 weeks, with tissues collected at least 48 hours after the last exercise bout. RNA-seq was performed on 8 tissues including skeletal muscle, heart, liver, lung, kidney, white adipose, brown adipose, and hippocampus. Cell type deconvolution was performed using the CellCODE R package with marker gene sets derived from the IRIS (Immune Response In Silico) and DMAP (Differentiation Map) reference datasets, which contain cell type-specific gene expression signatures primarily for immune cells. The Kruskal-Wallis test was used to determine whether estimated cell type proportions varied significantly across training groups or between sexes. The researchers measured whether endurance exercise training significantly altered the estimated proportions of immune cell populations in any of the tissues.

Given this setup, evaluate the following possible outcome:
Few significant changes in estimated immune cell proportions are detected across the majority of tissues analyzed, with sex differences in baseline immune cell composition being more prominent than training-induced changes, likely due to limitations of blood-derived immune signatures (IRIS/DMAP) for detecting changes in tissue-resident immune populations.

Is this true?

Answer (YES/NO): NO